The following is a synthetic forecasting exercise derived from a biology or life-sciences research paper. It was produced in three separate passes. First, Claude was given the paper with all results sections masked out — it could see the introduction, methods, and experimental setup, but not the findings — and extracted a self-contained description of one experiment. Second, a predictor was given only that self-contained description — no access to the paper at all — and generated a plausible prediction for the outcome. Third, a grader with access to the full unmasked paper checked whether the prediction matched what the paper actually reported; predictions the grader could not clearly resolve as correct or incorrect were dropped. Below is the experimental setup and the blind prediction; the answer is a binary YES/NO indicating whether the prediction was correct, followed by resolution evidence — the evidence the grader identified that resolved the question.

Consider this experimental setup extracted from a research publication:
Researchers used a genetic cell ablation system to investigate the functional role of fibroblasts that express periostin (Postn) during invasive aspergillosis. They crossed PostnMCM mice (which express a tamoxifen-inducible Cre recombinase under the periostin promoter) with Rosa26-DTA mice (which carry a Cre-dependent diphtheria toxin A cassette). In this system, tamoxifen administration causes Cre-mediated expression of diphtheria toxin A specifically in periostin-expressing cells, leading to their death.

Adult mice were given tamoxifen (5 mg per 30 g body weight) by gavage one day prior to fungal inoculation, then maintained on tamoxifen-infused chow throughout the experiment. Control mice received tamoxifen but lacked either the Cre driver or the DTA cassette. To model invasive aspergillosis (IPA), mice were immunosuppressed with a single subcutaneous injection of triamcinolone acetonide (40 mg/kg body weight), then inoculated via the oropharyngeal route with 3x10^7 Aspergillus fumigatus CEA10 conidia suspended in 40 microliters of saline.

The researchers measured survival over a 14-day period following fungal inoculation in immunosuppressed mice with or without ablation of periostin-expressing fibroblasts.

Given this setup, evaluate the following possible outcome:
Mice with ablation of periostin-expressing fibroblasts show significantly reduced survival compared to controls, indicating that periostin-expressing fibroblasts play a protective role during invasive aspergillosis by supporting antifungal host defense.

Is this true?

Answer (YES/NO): YES